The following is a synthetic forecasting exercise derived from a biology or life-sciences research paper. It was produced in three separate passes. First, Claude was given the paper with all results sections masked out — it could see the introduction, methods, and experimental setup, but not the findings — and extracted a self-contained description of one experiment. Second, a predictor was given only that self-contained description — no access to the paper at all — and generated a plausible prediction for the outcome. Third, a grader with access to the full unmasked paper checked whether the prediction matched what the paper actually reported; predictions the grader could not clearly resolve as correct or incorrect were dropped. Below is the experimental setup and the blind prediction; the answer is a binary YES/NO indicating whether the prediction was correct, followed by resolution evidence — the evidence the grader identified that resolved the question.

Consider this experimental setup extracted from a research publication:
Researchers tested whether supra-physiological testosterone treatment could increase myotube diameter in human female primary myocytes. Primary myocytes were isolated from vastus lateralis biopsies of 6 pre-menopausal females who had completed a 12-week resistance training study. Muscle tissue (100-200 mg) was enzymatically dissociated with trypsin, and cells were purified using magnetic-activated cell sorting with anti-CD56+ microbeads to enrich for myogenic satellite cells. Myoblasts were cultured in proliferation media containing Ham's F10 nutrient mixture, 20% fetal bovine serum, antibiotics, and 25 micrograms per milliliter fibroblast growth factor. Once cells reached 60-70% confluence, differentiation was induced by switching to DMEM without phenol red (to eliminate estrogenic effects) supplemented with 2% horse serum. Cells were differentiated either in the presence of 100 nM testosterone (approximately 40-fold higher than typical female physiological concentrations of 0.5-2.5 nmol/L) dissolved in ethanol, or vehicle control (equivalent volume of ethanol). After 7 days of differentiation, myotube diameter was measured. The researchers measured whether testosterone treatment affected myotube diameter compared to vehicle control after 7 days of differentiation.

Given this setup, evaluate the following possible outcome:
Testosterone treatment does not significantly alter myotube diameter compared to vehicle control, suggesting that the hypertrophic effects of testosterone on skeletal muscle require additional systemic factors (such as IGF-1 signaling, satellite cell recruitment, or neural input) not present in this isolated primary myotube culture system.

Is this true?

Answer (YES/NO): NO